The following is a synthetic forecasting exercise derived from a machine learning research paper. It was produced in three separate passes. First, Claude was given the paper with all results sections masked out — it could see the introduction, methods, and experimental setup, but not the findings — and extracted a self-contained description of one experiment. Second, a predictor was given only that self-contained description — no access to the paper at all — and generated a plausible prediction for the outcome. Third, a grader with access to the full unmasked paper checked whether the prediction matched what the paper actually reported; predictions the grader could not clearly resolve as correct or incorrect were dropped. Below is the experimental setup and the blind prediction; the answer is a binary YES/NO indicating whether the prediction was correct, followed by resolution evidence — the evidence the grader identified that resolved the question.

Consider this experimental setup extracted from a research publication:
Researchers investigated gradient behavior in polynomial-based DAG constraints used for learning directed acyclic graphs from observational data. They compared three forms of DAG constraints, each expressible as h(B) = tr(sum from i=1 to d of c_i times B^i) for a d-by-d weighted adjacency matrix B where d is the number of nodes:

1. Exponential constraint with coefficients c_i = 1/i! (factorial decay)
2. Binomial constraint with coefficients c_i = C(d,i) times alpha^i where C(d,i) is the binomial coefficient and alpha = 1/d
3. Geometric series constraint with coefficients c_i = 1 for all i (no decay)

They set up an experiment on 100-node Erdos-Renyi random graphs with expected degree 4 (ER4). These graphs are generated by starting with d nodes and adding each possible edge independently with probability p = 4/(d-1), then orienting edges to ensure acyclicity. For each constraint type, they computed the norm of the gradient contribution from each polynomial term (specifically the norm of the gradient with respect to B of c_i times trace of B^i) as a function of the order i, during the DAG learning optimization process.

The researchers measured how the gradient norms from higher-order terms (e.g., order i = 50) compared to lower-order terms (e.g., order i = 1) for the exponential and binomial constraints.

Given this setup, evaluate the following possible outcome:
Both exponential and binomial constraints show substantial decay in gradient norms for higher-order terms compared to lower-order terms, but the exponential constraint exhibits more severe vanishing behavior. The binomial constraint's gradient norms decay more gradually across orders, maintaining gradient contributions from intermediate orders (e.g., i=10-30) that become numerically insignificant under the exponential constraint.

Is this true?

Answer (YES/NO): NO